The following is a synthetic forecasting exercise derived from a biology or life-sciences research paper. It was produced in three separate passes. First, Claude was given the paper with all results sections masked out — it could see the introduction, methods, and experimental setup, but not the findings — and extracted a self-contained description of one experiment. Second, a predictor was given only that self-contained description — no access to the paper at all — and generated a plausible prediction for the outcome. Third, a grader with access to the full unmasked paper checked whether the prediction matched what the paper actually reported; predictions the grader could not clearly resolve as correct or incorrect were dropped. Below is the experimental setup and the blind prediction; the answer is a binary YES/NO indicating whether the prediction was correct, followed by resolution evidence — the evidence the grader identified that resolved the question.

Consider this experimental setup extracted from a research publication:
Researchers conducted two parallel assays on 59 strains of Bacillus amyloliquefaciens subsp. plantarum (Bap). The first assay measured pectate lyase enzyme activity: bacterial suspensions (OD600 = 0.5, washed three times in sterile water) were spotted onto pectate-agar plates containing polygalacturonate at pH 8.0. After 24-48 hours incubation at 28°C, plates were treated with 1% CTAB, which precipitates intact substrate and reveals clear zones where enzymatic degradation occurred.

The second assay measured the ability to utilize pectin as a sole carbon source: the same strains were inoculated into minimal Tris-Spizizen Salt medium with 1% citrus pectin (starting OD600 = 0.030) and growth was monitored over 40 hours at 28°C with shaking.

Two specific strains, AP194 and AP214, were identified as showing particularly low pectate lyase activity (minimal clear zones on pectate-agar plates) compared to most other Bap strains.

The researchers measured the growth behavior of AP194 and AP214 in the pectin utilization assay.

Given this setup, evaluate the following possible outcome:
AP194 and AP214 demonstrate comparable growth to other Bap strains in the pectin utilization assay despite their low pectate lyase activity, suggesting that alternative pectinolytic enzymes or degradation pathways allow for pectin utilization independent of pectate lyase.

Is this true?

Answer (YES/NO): NO